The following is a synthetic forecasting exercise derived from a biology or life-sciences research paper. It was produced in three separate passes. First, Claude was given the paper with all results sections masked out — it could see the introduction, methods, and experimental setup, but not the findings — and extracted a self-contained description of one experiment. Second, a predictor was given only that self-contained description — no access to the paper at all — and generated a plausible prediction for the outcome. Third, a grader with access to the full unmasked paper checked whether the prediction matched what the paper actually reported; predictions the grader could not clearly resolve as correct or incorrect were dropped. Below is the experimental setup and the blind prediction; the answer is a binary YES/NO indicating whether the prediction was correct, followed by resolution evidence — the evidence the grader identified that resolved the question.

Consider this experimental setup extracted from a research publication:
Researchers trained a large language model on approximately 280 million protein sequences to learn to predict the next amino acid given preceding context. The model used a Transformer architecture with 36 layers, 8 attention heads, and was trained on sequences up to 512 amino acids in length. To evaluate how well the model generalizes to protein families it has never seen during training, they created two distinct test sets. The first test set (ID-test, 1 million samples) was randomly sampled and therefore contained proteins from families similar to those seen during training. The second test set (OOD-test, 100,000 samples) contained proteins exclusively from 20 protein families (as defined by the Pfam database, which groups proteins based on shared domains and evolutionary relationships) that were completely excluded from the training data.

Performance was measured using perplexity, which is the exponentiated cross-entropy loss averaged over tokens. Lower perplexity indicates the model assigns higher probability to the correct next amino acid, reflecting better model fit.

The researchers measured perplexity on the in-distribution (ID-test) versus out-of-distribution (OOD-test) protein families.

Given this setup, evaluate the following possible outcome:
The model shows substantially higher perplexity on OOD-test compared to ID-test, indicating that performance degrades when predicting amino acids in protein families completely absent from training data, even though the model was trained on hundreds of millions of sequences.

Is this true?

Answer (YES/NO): NO